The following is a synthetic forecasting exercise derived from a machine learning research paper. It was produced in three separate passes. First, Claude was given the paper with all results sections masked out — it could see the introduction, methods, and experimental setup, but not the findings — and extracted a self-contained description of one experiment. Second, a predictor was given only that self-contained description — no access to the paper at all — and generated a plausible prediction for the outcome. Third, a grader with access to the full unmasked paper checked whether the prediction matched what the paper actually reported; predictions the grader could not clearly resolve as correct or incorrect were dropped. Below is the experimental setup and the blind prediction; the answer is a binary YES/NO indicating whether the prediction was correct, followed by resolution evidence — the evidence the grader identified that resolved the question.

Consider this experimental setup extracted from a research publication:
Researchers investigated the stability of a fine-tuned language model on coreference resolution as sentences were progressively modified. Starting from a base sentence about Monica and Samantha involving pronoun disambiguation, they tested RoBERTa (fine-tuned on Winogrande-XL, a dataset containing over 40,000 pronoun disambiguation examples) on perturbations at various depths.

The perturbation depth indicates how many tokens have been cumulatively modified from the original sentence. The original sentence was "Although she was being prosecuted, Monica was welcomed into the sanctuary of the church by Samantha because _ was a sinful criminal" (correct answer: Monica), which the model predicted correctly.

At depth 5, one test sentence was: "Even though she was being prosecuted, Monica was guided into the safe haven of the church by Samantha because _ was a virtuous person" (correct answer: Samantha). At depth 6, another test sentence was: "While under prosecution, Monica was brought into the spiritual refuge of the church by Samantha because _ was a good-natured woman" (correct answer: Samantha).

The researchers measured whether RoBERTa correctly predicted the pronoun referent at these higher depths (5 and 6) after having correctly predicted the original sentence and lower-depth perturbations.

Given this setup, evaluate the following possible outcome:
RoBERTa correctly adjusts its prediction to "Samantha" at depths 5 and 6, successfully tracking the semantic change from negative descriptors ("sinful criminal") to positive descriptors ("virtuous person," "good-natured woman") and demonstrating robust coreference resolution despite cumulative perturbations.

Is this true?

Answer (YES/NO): NO